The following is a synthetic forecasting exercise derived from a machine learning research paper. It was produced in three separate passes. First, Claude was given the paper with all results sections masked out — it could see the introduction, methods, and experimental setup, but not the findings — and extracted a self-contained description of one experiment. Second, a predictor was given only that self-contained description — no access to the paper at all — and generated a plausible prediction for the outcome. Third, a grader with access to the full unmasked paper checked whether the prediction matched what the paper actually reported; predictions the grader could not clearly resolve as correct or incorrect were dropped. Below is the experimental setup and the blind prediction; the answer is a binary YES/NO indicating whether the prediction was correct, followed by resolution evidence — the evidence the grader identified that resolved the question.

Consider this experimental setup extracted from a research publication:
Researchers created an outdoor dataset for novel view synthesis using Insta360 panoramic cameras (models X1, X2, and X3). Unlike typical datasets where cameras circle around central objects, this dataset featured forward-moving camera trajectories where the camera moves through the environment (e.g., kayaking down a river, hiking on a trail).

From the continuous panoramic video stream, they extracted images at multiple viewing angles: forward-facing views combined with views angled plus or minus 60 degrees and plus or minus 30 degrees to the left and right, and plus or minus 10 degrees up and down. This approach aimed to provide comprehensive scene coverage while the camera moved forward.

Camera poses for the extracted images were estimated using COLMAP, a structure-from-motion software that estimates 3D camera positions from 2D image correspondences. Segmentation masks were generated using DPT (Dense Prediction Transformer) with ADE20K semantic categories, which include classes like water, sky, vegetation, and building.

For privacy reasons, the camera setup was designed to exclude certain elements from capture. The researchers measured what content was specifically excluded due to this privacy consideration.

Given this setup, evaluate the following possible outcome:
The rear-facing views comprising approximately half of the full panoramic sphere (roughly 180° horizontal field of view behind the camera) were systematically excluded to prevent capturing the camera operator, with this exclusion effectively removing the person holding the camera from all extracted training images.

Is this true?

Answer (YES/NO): NO